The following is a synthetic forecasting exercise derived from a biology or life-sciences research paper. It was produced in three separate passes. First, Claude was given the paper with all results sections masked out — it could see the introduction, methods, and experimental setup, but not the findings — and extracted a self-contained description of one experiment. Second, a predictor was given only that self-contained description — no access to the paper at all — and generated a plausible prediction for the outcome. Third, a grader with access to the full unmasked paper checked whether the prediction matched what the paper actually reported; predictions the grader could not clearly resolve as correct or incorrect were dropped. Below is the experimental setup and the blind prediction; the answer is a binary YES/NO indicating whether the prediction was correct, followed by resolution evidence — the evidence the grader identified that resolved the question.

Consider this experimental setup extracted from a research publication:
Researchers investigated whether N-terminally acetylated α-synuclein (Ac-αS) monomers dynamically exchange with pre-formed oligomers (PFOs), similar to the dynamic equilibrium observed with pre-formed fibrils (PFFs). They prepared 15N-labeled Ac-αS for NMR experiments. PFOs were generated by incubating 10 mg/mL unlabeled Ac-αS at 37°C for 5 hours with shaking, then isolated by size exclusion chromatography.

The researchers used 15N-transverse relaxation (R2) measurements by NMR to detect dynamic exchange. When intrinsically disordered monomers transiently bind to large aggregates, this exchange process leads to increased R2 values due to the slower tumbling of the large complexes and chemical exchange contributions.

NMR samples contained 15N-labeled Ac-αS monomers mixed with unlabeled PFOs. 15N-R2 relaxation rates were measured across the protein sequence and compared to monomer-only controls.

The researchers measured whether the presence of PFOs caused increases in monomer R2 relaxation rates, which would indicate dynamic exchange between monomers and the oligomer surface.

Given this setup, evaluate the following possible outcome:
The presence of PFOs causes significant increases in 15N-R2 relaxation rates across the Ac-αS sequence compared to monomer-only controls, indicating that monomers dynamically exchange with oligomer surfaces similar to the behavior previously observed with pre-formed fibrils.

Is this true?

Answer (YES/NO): NO